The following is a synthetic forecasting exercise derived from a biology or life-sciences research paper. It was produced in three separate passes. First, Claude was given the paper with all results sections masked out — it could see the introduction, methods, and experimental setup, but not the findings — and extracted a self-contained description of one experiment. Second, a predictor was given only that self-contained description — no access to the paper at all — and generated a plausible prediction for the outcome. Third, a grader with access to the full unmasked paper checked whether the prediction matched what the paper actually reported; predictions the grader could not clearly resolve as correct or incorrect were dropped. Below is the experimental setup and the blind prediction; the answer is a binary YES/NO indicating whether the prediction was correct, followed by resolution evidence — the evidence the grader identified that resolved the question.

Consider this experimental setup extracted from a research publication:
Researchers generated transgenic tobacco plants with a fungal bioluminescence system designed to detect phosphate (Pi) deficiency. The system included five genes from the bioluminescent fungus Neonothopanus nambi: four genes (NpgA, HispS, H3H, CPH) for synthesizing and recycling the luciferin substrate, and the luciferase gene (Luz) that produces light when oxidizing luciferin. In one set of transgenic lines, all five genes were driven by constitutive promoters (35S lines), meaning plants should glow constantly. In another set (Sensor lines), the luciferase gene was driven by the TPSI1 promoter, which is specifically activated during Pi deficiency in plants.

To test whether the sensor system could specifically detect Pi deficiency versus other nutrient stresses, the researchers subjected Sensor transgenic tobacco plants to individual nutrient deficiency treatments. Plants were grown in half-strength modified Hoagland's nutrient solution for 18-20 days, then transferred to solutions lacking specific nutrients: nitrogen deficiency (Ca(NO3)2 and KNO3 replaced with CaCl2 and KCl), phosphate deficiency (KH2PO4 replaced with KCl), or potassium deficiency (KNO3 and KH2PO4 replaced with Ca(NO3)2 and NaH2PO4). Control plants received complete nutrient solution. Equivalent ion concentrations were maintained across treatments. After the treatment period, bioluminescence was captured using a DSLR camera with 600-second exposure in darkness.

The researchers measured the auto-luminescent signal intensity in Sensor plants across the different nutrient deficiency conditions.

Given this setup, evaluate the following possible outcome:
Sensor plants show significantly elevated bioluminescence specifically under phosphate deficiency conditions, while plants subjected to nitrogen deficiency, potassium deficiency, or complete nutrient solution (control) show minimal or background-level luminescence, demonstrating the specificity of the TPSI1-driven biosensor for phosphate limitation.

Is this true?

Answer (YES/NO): NO